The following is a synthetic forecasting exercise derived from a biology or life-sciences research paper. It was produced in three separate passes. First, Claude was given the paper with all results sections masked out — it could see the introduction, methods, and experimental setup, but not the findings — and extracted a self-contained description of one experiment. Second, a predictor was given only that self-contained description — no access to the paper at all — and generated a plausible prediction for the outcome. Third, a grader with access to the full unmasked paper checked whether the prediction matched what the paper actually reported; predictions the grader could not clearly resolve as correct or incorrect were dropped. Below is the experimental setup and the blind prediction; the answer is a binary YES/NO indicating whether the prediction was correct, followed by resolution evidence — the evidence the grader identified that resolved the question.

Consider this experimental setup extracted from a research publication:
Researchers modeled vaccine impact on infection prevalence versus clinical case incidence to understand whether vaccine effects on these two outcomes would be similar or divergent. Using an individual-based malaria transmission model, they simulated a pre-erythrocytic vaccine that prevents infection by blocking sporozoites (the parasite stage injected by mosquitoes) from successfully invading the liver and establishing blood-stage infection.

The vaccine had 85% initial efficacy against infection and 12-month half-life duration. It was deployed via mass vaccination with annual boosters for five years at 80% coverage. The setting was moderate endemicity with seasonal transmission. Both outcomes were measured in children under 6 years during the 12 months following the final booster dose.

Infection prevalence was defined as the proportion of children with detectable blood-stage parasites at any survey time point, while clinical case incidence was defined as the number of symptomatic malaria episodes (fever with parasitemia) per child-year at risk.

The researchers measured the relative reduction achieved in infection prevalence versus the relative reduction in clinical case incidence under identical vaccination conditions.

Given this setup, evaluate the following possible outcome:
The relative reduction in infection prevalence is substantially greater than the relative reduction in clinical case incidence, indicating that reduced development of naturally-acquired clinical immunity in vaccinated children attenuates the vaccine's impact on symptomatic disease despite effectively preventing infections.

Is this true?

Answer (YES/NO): NO